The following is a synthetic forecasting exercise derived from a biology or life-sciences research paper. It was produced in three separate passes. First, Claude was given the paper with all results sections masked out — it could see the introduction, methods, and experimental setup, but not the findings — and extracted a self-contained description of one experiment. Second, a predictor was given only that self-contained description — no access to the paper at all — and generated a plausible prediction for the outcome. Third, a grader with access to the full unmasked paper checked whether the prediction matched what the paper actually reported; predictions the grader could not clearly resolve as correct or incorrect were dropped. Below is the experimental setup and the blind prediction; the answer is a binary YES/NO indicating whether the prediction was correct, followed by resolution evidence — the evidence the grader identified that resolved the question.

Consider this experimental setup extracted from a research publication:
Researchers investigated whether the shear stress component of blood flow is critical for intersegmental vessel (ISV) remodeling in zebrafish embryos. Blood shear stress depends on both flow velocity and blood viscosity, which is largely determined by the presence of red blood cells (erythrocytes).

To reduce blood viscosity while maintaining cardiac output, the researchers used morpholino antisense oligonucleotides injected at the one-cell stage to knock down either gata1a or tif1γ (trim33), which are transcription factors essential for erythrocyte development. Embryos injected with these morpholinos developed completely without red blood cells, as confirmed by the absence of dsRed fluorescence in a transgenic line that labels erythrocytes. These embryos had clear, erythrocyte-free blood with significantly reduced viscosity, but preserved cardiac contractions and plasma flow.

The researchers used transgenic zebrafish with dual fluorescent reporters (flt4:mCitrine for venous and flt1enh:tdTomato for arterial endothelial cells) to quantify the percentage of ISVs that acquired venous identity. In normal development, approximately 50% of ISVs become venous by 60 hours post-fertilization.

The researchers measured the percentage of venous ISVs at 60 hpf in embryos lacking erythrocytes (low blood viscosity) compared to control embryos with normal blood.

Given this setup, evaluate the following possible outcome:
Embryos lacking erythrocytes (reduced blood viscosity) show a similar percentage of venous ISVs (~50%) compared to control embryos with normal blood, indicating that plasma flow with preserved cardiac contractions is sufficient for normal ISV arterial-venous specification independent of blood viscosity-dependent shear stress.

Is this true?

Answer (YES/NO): NO